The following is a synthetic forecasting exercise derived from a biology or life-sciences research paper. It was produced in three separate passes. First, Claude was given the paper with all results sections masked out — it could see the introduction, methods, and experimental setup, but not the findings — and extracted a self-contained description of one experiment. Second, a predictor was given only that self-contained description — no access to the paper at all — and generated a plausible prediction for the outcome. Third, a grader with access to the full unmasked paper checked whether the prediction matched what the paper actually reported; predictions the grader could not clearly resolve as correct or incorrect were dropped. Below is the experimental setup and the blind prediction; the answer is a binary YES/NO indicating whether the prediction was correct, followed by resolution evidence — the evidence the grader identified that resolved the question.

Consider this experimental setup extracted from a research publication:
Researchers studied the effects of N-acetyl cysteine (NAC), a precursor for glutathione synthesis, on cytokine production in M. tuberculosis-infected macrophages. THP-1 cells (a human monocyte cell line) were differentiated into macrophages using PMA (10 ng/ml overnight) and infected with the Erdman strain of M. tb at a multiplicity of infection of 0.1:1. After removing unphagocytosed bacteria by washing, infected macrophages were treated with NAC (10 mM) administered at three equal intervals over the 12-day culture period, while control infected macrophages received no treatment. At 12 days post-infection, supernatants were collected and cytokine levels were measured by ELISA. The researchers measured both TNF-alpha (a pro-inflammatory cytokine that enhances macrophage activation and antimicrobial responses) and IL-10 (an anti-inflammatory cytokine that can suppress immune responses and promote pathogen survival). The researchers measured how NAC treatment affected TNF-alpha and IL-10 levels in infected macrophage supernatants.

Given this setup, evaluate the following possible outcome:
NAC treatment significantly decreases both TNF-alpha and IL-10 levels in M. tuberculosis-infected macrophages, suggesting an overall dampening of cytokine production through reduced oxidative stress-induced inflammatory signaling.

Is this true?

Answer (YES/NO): NO